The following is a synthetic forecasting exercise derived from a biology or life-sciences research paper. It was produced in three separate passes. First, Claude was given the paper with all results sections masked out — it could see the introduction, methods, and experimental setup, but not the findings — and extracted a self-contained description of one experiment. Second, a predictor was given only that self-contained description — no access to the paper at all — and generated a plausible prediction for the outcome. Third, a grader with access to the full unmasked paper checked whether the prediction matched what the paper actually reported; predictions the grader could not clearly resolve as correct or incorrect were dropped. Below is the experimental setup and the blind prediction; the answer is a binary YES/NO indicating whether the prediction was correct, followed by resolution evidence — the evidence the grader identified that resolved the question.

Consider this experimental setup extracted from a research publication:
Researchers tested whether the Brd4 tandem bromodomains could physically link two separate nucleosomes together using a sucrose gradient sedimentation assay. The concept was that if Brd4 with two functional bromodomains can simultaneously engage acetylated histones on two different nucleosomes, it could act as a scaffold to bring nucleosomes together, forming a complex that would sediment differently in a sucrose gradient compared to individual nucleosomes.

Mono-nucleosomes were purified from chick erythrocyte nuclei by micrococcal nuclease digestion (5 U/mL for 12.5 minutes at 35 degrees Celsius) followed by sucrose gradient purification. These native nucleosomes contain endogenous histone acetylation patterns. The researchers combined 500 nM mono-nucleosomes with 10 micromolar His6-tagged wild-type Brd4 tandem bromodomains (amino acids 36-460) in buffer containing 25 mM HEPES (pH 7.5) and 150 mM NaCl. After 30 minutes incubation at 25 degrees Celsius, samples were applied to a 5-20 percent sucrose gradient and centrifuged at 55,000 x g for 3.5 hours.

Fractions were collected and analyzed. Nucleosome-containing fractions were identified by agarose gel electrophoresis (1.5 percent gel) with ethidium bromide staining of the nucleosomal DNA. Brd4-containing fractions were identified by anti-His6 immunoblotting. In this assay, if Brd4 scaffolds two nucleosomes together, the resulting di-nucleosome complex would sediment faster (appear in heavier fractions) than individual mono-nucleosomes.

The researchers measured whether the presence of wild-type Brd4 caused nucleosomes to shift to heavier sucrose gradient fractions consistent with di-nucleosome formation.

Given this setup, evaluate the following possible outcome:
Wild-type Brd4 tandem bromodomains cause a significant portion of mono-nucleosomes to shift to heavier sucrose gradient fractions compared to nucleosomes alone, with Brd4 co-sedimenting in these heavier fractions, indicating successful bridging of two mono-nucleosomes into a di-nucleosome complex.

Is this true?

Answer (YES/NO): NO